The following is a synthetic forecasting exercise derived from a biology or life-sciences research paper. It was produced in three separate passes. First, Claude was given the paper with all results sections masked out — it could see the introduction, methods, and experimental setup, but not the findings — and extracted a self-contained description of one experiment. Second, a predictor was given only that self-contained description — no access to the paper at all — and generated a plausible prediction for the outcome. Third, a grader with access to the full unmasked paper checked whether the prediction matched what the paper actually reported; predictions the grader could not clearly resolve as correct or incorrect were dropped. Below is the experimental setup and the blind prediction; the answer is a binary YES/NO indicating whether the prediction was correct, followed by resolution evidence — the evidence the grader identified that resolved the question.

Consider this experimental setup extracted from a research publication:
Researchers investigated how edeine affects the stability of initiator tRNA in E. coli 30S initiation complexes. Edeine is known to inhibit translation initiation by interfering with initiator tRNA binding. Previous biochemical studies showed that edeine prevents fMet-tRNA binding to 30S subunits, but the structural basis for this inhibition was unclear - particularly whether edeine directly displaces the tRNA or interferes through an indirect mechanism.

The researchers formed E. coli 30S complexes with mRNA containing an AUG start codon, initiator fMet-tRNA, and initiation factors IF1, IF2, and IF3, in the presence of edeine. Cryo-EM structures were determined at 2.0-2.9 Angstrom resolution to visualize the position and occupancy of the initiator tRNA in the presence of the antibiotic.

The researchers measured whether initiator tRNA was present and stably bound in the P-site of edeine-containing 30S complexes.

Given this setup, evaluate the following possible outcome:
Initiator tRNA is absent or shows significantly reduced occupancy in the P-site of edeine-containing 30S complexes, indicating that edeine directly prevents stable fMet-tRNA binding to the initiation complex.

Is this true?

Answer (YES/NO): NO